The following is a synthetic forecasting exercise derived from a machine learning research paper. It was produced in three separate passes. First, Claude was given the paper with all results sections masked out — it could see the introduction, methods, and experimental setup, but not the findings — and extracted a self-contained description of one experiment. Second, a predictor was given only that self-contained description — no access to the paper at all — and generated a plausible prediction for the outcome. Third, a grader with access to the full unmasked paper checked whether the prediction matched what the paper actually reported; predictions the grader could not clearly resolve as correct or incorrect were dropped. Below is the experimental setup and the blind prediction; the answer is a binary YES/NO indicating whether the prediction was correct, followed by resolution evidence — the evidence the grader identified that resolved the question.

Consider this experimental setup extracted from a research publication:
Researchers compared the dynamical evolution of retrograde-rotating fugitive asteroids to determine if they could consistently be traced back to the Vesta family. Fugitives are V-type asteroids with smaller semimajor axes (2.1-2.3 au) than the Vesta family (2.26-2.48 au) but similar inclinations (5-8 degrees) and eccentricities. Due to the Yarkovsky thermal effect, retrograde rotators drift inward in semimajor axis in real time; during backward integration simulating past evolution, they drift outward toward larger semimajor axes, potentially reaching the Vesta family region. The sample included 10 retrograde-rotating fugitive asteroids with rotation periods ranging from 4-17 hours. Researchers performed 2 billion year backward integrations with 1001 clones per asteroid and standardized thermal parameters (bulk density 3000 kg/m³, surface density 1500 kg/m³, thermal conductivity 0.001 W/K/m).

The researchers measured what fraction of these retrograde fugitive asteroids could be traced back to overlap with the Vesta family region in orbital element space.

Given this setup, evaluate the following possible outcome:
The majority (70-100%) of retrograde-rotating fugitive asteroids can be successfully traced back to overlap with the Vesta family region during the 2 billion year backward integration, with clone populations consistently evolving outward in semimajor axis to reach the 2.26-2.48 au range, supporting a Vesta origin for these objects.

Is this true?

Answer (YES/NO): YES